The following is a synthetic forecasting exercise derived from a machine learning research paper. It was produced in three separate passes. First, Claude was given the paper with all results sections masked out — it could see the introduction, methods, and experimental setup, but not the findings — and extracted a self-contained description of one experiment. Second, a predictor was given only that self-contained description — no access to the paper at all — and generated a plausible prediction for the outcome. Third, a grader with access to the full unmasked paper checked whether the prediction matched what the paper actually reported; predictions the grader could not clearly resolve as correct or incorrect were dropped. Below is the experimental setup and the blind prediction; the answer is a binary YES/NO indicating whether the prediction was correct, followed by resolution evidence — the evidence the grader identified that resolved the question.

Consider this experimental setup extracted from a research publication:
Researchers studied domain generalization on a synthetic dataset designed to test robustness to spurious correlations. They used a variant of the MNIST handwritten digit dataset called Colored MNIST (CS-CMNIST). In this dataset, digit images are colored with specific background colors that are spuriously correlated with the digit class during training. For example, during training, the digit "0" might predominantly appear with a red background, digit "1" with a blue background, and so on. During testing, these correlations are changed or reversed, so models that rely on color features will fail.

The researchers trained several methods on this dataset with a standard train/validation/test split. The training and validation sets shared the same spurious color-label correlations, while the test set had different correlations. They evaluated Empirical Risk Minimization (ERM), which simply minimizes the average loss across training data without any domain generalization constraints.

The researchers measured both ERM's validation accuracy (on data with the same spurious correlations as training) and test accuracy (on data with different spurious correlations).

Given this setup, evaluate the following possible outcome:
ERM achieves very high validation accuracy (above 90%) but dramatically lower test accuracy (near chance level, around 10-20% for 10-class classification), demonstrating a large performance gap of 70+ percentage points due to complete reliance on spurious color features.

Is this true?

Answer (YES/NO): YES